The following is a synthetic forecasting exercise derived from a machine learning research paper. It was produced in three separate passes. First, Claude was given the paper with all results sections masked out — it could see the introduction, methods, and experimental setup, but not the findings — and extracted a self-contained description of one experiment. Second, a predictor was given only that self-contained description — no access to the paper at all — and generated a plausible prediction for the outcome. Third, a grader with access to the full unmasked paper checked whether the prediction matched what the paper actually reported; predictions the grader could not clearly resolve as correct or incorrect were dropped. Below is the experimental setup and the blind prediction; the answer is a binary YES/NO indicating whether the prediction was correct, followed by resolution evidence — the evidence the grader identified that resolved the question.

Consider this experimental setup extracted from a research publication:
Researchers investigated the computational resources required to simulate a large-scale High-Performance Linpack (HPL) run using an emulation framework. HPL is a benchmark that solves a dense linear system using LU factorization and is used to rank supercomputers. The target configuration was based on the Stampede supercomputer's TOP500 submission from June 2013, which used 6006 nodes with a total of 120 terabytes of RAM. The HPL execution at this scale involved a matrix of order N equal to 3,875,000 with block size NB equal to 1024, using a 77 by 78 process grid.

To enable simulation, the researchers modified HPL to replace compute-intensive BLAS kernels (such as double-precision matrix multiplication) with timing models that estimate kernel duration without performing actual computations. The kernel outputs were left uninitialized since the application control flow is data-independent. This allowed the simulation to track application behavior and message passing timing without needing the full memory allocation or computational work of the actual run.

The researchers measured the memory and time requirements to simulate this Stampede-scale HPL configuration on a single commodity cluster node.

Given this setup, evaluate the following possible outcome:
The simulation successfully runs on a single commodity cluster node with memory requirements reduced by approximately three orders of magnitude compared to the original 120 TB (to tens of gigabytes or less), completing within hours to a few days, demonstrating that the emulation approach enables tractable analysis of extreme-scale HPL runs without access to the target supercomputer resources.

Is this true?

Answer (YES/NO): YES